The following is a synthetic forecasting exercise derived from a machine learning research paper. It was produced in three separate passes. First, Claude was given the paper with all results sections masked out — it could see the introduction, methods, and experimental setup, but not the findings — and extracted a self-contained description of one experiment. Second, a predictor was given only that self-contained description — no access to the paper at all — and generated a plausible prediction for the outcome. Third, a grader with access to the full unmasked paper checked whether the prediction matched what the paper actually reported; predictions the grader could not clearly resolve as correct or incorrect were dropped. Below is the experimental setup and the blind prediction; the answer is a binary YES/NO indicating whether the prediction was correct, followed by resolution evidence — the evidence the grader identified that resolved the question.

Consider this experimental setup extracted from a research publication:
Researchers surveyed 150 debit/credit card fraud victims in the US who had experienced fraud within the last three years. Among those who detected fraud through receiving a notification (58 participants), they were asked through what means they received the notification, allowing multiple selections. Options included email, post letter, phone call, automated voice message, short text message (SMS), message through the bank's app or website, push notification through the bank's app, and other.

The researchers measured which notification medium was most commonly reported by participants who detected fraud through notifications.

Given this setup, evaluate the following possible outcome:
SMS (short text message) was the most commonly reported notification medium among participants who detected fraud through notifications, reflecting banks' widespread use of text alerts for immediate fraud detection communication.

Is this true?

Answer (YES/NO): YES